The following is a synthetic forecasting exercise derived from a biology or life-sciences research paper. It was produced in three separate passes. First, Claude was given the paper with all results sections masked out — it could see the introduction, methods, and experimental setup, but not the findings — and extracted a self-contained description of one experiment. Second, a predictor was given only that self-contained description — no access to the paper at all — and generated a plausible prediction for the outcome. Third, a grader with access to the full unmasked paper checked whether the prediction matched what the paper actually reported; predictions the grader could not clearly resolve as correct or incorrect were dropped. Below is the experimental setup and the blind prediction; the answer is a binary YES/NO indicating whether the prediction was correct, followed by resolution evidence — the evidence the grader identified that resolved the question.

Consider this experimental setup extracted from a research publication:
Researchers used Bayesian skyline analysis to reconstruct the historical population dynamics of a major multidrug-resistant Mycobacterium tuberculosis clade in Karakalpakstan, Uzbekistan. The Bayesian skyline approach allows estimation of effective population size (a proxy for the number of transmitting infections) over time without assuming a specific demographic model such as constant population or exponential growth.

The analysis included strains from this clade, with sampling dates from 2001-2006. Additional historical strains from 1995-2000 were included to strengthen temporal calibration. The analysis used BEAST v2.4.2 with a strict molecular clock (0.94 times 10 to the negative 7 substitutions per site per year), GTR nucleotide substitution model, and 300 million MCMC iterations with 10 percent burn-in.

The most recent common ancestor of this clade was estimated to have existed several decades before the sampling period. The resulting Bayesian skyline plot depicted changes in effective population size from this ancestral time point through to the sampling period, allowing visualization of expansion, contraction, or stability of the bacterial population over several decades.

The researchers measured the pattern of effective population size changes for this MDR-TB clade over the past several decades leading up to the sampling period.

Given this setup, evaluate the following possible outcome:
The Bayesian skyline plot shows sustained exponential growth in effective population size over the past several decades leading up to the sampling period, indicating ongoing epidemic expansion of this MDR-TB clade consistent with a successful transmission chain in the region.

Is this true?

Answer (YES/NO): NO